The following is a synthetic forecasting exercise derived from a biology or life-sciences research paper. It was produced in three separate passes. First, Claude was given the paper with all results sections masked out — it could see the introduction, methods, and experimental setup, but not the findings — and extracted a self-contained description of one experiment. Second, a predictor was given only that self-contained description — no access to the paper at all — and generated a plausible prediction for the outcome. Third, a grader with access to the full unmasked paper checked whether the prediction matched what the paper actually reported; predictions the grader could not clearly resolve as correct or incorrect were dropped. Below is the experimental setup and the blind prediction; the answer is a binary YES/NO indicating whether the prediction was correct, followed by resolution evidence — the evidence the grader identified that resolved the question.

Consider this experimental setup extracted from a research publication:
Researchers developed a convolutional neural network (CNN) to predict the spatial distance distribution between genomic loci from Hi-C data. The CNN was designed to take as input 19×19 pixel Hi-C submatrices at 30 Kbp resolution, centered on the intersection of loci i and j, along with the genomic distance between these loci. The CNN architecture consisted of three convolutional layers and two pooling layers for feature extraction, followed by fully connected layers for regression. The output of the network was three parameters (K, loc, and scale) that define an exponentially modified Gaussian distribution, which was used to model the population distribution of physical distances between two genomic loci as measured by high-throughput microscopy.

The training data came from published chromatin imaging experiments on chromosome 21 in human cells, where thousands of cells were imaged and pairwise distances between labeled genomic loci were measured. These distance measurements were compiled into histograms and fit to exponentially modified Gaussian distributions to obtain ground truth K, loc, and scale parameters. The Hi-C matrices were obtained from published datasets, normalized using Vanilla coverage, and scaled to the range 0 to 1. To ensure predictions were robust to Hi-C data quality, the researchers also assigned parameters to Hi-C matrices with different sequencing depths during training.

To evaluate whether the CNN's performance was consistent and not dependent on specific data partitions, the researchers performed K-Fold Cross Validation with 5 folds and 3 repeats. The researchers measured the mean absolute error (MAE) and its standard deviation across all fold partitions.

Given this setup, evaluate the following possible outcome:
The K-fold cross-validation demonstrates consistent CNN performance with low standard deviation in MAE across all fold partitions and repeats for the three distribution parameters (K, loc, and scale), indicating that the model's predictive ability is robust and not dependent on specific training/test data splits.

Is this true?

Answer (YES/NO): YES